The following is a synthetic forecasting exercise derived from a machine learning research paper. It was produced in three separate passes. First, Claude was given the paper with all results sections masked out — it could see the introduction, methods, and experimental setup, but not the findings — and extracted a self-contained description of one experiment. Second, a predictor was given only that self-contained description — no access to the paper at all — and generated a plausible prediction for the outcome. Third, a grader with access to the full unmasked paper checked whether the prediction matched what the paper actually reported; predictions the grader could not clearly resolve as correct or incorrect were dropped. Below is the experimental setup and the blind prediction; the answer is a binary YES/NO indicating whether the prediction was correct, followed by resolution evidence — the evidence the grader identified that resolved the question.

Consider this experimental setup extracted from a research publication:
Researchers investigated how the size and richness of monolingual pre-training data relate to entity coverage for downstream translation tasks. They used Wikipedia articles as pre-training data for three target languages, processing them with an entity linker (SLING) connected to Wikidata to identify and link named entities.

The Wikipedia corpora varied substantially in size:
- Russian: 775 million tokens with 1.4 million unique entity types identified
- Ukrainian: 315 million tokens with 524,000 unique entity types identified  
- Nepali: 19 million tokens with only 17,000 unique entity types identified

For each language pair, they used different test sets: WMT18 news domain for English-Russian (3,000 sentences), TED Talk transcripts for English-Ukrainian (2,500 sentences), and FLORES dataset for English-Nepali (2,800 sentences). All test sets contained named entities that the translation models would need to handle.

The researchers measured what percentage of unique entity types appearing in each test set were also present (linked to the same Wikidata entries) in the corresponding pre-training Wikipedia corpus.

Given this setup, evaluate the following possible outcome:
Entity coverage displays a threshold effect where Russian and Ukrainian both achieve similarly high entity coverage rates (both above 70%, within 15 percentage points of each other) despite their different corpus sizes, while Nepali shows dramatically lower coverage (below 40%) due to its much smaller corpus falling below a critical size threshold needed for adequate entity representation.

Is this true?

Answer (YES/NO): NO